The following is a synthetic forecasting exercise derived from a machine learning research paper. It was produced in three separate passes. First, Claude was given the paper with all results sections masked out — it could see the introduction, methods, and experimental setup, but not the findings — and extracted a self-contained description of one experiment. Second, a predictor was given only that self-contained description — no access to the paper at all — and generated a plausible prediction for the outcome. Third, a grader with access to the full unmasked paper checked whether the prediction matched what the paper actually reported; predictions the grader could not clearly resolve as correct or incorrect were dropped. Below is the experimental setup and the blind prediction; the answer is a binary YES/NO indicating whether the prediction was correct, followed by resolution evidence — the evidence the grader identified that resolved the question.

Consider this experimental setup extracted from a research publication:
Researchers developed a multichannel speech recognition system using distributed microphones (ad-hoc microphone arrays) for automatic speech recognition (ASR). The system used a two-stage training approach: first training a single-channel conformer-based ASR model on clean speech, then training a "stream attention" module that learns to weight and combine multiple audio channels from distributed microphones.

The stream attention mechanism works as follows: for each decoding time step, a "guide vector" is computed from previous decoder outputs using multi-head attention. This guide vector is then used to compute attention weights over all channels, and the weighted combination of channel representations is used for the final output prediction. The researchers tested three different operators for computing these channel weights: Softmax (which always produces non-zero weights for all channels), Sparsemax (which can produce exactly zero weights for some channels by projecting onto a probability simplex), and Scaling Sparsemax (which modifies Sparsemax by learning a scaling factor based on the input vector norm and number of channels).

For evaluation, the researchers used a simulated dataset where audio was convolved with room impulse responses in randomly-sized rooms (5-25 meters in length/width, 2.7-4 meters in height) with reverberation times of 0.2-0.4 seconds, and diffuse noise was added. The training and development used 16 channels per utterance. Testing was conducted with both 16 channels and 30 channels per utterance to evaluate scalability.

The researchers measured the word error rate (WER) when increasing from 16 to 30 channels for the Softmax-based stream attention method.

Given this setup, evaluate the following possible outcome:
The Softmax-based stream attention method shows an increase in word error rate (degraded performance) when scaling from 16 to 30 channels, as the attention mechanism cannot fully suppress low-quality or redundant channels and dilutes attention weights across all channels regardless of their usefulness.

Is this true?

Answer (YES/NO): NO